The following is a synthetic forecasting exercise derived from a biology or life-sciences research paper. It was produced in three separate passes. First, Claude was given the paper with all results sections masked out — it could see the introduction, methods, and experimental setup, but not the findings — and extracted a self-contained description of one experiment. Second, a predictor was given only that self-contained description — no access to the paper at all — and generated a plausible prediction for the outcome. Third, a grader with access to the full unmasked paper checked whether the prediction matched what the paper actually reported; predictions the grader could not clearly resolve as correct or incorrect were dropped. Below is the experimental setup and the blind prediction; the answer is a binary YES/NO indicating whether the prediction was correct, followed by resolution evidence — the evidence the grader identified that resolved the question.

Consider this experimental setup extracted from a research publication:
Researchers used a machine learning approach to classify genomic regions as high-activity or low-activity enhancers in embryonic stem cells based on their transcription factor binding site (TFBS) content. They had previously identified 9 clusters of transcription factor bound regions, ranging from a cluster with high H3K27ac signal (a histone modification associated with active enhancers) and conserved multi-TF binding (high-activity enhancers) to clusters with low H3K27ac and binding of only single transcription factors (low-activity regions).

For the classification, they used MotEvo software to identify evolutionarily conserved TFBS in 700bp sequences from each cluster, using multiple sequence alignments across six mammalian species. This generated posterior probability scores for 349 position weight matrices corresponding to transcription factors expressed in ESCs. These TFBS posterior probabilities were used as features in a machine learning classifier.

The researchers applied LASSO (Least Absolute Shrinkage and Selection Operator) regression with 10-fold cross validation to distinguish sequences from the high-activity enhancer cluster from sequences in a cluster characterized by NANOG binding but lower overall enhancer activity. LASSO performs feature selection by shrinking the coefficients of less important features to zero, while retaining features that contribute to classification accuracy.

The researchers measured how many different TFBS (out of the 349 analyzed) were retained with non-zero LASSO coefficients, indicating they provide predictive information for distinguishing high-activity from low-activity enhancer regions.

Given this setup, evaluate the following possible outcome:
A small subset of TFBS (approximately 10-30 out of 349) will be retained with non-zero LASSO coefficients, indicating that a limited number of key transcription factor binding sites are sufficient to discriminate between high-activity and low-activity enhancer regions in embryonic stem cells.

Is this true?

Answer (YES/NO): NO